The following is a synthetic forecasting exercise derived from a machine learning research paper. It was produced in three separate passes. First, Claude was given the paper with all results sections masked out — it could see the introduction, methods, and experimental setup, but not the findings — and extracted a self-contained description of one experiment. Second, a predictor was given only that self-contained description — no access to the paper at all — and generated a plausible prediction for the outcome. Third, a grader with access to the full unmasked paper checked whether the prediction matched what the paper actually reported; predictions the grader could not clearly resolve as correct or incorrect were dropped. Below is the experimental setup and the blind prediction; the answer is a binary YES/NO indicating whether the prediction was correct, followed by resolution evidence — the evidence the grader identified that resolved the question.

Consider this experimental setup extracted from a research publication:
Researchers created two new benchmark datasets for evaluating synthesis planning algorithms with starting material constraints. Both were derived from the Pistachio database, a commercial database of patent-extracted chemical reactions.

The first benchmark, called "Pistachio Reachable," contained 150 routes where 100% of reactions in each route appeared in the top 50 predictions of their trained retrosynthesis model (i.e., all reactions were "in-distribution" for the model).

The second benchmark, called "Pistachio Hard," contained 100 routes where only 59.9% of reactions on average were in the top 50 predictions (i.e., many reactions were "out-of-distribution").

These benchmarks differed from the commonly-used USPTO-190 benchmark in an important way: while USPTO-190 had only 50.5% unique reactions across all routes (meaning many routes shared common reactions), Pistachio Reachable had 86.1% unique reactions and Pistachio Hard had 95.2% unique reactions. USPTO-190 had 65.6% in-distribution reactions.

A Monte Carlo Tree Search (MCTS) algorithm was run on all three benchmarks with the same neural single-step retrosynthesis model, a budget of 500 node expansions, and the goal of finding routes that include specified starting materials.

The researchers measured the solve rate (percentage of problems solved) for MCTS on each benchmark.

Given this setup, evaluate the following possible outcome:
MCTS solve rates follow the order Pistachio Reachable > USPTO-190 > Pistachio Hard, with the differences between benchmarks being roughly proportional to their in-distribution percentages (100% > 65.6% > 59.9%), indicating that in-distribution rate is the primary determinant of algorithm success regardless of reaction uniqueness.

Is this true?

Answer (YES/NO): NO